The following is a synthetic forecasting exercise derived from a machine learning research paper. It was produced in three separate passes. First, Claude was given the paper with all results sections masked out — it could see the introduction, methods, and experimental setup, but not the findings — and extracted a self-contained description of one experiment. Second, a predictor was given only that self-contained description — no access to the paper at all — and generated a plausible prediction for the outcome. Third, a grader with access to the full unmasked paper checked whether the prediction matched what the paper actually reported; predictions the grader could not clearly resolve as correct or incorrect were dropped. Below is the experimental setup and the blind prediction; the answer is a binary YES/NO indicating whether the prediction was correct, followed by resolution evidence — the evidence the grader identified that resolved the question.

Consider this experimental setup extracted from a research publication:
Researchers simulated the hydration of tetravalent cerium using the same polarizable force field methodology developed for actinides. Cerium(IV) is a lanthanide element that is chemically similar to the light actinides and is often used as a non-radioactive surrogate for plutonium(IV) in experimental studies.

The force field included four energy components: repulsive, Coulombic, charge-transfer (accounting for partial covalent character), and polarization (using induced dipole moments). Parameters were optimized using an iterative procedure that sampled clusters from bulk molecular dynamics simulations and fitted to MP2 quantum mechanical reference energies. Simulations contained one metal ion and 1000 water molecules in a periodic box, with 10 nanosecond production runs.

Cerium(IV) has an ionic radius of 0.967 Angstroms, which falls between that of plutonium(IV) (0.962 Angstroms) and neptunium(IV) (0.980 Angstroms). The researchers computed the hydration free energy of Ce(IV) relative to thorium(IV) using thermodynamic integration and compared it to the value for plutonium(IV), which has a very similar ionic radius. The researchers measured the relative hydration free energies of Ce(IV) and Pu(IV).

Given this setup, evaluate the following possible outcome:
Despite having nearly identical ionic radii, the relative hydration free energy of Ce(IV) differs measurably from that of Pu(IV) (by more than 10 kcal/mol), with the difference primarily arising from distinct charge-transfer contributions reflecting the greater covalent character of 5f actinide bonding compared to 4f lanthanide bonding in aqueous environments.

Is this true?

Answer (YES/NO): NO